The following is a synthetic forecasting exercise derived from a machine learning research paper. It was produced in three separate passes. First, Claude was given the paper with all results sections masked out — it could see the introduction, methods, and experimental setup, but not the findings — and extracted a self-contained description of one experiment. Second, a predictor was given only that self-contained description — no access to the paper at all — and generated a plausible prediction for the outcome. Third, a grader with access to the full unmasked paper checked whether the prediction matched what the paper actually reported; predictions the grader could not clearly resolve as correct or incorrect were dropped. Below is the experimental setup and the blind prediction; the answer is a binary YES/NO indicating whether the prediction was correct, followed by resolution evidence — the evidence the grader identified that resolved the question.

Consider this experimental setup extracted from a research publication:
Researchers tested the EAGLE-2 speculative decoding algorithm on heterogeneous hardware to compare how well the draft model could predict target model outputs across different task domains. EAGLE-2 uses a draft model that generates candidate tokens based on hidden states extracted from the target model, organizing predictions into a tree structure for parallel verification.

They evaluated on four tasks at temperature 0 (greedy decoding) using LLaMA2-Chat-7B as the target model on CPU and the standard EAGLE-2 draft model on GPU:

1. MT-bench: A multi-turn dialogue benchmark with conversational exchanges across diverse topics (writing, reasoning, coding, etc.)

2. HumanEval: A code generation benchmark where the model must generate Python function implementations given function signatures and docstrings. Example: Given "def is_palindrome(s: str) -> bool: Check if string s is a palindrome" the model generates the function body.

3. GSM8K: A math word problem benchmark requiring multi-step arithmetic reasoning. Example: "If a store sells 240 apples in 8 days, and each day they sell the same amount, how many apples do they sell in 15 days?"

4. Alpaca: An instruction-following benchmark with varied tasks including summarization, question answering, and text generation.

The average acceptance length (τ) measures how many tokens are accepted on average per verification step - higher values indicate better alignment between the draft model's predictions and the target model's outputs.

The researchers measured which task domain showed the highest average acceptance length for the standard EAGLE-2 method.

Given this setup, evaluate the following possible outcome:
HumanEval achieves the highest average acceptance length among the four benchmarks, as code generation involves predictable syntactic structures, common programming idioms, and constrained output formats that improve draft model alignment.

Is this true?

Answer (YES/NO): YES